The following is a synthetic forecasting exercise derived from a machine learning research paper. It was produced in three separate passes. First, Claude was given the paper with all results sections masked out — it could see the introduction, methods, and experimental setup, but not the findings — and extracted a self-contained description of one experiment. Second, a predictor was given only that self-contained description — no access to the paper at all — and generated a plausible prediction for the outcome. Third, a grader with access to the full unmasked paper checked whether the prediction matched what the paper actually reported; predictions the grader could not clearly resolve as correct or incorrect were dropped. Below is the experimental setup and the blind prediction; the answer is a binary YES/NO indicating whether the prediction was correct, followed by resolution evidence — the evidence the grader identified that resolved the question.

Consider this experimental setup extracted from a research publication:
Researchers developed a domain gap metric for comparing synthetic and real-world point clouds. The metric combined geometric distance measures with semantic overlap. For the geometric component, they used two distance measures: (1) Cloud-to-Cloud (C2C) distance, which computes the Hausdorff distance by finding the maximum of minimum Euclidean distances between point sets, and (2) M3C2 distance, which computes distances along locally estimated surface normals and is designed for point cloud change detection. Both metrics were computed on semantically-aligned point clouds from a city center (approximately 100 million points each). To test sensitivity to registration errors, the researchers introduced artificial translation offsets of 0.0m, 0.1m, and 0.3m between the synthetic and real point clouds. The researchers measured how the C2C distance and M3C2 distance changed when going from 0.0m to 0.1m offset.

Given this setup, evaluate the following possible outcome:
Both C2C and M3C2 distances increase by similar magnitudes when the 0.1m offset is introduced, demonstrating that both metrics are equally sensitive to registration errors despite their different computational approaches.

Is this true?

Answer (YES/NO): NO